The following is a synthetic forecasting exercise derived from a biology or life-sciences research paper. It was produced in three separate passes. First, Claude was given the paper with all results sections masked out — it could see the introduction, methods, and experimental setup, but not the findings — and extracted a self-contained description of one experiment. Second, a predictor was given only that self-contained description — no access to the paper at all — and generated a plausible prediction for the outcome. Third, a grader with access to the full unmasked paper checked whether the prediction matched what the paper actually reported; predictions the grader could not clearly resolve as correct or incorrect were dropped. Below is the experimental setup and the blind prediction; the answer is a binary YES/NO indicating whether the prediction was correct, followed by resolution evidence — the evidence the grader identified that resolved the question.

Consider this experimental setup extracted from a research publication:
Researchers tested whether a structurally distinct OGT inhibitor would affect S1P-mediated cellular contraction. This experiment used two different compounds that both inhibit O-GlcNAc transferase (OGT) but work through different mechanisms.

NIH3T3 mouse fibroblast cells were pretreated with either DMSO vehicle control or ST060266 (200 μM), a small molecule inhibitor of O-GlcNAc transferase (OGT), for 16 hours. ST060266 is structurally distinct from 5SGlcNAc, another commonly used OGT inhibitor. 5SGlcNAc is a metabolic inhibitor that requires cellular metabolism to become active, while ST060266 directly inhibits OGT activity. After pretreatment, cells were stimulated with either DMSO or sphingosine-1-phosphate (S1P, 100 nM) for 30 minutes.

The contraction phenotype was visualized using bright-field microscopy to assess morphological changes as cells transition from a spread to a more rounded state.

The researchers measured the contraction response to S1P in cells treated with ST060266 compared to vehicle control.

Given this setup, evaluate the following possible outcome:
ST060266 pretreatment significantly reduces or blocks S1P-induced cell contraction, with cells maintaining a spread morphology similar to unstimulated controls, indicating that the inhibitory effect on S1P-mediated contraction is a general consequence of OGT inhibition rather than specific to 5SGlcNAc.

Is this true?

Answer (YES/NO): NO